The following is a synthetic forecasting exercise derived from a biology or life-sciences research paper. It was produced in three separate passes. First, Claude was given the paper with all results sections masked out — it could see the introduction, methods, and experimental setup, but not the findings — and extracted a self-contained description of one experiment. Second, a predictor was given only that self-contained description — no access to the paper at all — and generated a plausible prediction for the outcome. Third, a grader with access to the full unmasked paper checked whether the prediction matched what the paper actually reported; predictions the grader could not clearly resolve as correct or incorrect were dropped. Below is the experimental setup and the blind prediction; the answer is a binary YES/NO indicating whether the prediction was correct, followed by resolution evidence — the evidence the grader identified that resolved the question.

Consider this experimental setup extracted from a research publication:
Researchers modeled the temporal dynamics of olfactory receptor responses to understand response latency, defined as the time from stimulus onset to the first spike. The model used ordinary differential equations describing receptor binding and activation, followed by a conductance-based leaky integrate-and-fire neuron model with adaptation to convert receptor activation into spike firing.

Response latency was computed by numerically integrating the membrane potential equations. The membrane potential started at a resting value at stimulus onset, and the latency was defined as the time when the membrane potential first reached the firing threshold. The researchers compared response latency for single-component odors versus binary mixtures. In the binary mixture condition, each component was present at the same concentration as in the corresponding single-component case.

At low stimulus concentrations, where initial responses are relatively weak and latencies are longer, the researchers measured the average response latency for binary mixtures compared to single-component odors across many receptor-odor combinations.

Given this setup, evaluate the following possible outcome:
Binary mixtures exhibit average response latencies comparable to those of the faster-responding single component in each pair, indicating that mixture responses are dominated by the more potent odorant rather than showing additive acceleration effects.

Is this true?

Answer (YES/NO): NO